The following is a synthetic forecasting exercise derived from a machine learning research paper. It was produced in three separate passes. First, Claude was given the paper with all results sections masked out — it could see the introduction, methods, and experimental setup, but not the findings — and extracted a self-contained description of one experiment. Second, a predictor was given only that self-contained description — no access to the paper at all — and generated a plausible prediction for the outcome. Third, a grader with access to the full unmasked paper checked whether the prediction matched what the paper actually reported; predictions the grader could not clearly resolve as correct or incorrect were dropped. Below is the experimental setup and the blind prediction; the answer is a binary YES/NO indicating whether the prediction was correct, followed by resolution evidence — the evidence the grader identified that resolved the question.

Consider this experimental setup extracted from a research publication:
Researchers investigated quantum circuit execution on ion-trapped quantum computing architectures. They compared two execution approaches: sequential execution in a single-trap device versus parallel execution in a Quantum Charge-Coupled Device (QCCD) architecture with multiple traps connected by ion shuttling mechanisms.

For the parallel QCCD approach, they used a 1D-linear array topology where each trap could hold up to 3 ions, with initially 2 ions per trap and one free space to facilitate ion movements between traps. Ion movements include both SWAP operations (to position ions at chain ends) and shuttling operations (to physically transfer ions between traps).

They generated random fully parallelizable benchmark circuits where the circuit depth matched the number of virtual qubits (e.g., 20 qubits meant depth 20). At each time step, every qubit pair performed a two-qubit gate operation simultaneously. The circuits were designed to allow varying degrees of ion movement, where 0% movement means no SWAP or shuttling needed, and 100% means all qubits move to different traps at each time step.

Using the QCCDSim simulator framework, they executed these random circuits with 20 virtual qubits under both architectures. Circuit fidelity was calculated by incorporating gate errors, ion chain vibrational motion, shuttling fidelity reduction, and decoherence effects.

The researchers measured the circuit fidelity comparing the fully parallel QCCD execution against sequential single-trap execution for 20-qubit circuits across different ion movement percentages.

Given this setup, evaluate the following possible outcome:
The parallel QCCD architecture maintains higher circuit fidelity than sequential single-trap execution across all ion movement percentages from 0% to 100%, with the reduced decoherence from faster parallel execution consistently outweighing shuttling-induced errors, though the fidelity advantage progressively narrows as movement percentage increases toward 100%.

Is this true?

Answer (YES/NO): NO